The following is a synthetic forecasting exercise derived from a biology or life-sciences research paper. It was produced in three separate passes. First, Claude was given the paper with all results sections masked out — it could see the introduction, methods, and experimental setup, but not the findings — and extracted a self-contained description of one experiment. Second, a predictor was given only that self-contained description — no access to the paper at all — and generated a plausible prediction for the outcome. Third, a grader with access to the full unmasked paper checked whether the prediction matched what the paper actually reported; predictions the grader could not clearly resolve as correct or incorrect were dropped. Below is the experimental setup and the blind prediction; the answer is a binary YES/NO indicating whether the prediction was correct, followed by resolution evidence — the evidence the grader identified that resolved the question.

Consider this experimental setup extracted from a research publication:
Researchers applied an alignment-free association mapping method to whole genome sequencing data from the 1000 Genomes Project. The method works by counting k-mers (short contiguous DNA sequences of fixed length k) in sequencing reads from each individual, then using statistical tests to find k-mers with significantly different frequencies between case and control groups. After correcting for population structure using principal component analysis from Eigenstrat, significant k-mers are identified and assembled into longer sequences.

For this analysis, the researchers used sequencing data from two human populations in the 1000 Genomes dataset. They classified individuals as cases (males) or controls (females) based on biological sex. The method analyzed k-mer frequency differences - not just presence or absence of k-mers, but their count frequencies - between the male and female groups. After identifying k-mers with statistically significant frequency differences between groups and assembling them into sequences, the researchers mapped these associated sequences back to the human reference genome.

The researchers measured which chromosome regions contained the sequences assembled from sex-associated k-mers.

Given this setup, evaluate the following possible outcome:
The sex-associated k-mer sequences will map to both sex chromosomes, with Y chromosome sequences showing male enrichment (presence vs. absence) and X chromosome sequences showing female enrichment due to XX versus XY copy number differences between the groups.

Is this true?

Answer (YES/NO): YES